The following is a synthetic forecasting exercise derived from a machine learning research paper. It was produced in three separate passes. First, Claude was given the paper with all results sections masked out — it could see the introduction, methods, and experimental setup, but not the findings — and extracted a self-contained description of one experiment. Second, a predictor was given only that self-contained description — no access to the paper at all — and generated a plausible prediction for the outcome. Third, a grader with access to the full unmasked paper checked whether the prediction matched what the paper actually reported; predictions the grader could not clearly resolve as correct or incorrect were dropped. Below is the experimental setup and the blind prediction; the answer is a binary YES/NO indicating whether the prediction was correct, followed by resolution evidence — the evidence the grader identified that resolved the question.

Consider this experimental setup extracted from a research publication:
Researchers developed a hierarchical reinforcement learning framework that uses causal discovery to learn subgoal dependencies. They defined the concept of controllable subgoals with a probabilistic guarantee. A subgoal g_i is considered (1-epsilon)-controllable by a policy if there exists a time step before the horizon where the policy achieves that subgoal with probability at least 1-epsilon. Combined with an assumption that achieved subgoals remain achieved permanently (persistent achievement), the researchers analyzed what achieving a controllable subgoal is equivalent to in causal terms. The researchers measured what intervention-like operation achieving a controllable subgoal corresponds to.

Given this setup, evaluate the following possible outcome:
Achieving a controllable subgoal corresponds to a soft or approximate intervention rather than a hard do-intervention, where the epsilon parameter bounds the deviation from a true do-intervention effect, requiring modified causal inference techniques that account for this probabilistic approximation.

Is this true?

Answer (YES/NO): NO